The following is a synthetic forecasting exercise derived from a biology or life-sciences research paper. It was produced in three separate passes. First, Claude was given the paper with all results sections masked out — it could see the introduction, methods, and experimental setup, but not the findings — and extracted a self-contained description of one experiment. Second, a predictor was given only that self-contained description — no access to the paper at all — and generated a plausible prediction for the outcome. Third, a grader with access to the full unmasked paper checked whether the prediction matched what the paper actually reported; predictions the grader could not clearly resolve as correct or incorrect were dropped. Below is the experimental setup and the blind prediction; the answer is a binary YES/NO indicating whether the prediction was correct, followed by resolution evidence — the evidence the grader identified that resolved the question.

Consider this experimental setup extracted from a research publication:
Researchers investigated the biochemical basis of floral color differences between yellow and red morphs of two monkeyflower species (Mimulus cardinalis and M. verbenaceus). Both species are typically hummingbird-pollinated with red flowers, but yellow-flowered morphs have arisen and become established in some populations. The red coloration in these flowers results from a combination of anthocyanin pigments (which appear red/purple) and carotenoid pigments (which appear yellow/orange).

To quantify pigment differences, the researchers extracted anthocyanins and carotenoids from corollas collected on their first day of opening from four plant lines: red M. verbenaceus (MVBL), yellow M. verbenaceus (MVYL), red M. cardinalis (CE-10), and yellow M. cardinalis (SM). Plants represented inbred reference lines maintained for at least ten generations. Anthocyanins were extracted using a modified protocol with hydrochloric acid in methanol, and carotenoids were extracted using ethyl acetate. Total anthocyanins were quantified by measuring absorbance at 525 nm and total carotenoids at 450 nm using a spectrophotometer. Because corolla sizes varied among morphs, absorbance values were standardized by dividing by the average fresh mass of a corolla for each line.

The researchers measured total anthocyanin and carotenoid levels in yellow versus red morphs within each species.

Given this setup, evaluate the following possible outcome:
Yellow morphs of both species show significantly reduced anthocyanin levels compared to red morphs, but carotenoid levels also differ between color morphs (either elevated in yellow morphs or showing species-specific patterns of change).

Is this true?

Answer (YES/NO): YES